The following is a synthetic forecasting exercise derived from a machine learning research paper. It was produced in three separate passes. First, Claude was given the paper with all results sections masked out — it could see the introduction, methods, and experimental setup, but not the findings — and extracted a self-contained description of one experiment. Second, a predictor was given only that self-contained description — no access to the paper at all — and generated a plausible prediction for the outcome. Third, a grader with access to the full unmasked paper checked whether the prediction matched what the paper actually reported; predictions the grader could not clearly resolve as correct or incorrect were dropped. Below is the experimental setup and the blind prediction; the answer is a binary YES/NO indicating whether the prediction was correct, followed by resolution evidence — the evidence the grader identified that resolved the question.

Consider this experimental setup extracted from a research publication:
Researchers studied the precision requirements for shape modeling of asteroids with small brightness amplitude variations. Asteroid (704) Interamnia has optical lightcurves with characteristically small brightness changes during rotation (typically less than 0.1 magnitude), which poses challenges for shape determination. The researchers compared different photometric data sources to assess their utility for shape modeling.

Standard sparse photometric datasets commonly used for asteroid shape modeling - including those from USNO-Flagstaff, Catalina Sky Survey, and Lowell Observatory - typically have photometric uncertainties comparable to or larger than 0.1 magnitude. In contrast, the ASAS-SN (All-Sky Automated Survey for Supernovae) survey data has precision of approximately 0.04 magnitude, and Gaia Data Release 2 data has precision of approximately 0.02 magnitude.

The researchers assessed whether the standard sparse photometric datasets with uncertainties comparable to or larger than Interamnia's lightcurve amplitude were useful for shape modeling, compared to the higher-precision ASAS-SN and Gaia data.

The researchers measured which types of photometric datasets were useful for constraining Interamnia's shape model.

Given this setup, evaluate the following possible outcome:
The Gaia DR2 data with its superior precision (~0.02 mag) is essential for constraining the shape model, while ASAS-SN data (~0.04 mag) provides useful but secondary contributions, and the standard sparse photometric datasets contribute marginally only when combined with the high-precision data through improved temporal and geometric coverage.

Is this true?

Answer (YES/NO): NO